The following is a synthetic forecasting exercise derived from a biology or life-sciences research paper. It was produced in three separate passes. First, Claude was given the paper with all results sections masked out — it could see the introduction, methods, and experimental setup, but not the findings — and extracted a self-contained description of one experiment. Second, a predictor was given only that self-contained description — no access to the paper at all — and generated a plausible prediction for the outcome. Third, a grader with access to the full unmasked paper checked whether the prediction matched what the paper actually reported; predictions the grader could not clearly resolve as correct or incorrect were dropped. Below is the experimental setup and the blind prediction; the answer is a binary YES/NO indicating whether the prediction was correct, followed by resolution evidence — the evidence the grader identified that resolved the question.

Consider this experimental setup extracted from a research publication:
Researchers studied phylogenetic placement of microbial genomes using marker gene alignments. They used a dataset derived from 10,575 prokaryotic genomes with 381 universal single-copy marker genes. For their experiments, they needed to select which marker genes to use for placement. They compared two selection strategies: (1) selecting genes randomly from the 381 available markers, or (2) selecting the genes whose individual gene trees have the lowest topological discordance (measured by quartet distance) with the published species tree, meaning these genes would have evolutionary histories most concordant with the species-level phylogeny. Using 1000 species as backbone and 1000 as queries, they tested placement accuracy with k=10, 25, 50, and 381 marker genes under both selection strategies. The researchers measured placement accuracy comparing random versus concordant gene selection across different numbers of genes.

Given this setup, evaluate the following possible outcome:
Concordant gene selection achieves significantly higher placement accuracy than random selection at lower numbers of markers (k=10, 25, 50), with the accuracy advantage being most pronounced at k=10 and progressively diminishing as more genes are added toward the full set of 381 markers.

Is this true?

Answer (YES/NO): YES